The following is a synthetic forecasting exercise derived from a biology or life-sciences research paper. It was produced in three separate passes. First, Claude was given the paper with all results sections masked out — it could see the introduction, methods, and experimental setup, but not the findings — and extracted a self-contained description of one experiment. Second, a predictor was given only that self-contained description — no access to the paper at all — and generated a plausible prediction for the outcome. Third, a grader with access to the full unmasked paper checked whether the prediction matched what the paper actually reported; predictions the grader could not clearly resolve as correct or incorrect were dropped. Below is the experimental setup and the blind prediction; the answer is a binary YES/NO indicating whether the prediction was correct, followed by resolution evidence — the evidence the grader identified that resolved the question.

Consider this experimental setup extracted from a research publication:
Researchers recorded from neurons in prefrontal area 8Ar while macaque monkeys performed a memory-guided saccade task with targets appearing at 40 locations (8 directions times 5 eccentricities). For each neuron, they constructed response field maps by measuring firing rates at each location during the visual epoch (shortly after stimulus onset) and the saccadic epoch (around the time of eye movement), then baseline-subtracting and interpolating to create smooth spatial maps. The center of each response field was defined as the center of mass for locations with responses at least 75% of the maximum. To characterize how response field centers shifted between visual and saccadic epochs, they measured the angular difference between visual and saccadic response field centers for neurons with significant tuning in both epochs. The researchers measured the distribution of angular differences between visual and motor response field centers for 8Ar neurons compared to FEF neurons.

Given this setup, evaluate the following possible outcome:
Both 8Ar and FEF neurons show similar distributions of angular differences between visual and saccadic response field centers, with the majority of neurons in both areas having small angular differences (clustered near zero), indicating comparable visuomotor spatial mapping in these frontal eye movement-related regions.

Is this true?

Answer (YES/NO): NO